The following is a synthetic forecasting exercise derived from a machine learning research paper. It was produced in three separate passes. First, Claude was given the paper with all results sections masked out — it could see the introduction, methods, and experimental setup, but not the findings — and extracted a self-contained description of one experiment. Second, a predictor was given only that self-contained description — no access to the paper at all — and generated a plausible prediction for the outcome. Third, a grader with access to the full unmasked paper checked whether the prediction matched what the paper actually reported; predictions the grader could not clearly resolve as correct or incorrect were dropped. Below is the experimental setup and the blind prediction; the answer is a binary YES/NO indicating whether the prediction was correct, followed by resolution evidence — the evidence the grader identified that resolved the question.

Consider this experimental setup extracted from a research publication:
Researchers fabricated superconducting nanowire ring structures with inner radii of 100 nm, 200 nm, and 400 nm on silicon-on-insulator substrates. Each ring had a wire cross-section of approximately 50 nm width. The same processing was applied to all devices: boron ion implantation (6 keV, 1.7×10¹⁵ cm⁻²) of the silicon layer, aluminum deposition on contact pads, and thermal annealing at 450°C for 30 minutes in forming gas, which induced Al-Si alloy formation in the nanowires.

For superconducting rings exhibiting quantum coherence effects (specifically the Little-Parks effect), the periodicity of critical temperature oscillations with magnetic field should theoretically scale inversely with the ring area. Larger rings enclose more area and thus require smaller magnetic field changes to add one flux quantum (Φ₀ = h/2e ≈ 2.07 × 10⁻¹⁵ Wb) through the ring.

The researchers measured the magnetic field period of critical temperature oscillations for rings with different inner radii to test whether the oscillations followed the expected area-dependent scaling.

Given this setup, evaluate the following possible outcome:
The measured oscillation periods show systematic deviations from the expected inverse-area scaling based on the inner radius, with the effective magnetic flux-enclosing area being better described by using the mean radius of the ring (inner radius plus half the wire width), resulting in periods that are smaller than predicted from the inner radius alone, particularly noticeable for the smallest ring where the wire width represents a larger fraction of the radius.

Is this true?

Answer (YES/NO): YES